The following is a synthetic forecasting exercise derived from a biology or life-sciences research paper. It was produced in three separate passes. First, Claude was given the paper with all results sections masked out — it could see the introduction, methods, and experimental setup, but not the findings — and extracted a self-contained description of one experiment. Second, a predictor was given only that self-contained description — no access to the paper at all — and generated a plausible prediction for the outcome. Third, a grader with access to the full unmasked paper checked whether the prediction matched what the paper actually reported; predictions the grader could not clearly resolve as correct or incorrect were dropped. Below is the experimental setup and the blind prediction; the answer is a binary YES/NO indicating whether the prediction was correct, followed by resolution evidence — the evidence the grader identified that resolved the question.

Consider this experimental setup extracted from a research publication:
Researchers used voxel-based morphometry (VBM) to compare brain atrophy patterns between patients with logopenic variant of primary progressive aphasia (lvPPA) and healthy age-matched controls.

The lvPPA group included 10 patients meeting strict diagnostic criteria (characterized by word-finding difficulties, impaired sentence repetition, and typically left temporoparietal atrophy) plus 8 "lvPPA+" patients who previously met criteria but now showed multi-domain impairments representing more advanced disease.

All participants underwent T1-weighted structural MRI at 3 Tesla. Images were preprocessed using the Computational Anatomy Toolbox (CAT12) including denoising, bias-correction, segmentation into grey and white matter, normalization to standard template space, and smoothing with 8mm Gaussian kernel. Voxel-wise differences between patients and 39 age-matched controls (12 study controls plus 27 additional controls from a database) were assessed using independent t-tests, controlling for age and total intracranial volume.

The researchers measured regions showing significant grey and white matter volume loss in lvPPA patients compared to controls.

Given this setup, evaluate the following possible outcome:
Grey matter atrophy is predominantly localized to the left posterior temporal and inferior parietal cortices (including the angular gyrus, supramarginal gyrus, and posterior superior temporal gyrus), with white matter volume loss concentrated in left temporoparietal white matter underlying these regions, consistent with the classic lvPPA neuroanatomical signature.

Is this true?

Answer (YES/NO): NO